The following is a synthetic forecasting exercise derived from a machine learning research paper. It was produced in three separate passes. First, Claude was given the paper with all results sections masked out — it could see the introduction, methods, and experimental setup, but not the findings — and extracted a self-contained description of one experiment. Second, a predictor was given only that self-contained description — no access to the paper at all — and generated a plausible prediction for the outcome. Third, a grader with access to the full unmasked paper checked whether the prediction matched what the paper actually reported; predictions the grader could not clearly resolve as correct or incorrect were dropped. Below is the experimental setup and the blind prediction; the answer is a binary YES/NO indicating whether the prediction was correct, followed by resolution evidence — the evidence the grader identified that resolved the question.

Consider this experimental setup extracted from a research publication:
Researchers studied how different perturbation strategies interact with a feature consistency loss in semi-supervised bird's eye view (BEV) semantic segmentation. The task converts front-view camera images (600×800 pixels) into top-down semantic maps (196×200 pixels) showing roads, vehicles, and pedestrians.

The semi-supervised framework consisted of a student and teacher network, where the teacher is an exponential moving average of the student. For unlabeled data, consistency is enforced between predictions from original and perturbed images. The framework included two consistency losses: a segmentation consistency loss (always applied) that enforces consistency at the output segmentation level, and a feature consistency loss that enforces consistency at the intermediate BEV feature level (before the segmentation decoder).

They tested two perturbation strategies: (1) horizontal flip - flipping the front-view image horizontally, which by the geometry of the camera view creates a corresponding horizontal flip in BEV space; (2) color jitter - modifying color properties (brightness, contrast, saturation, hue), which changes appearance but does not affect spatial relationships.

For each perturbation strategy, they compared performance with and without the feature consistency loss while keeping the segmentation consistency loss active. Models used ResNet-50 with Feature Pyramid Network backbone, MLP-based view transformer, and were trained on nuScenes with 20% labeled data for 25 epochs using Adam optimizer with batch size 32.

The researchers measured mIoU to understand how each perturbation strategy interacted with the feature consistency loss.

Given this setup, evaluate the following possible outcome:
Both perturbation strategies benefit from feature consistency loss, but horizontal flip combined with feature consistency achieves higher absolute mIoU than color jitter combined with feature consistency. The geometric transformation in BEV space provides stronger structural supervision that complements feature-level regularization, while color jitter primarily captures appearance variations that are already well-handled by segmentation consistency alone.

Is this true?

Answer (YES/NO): NO